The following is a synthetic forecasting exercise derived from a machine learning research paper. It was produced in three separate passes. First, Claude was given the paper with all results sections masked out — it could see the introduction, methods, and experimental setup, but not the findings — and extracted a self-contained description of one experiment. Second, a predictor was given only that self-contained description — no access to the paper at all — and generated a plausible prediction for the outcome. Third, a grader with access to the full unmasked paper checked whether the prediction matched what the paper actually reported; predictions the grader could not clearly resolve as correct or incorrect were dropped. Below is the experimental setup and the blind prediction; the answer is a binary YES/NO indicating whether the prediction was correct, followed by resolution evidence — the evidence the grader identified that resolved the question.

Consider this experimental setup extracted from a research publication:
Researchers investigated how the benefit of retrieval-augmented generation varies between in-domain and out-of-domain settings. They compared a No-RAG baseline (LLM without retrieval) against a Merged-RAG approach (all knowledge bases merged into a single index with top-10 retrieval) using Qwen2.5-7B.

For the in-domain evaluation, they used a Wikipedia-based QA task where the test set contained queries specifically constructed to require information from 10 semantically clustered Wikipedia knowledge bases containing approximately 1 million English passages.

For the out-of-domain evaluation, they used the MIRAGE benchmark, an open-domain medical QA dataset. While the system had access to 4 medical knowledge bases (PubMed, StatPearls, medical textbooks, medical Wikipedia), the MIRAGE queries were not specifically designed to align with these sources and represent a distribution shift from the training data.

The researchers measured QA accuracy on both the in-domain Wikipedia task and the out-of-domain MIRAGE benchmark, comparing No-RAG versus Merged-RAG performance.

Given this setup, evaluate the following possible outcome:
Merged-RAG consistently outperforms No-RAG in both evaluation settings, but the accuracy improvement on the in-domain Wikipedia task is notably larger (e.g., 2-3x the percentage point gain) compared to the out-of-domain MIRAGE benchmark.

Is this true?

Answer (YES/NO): NO